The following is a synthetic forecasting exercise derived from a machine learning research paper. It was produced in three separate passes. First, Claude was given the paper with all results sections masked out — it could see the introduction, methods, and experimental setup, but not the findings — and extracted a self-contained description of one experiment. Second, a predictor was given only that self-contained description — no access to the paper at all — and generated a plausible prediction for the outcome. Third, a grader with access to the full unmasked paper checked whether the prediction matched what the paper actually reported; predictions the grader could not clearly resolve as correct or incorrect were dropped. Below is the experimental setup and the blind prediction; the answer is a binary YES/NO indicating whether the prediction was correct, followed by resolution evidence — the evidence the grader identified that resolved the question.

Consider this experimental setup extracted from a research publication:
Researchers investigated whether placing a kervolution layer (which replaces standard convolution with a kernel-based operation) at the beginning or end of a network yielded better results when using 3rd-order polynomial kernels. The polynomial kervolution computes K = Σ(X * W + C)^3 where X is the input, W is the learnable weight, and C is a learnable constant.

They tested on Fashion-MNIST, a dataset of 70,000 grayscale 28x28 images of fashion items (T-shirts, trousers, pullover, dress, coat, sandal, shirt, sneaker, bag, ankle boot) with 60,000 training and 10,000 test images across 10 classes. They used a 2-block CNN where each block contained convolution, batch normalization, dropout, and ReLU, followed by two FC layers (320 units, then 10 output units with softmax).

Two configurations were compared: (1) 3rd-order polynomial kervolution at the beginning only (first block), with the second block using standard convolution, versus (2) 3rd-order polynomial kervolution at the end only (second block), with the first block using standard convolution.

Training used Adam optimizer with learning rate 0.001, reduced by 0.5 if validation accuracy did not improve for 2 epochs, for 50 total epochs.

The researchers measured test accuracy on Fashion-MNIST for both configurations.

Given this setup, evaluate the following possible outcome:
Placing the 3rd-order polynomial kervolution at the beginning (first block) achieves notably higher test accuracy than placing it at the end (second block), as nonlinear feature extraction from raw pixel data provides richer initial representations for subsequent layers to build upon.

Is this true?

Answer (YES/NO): YES